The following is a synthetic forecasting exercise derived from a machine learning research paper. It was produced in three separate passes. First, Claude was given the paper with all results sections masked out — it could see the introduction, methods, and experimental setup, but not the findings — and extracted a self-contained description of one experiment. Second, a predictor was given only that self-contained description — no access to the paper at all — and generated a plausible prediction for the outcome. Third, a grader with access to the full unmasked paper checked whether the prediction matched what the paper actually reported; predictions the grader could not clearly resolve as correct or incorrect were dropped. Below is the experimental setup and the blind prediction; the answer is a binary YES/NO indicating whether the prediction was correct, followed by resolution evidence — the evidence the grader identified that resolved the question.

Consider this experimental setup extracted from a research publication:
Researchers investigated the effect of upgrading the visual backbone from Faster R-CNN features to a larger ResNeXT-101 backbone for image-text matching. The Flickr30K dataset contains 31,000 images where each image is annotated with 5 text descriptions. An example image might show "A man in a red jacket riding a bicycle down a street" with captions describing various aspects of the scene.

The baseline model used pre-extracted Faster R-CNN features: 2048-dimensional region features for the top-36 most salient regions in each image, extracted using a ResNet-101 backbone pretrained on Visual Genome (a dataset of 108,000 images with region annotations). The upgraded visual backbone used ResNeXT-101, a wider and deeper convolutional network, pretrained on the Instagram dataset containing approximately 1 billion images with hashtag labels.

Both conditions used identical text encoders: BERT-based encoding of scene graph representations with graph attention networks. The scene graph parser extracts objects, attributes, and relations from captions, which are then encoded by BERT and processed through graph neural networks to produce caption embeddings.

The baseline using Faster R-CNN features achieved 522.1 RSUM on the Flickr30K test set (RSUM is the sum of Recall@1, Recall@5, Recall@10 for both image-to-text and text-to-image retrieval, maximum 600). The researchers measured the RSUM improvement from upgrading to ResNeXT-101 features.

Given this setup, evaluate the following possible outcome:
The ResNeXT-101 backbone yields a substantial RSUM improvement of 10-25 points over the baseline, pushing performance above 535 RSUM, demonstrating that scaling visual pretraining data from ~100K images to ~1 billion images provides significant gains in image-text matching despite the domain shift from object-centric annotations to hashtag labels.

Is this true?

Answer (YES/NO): NO